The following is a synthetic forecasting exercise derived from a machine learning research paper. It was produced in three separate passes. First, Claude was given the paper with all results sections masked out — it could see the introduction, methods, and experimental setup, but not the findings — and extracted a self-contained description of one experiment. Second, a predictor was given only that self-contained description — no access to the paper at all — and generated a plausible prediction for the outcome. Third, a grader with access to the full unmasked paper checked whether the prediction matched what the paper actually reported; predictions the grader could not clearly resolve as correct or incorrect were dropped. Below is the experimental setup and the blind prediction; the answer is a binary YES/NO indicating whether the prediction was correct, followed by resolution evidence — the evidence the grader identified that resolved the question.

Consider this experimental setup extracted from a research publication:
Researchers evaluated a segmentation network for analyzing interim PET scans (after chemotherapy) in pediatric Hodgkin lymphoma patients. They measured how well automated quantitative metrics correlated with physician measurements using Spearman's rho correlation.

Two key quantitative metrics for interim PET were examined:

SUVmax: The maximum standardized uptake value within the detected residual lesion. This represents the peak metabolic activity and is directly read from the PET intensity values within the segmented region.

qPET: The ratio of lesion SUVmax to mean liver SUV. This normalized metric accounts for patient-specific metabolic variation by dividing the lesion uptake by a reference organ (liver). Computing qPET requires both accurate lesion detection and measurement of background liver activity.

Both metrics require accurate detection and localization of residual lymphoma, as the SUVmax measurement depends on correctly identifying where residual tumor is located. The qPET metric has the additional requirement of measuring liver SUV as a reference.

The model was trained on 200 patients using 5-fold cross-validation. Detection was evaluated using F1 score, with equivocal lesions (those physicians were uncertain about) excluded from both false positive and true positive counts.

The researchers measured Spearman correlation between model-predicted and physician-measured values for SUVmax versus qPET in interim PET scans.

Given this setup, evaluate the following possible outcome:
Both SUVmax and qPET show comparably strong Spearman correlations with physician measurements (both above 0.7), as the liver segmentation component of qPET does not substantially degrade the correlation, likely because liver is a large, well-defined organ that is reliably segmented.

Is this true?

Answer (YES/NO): YES